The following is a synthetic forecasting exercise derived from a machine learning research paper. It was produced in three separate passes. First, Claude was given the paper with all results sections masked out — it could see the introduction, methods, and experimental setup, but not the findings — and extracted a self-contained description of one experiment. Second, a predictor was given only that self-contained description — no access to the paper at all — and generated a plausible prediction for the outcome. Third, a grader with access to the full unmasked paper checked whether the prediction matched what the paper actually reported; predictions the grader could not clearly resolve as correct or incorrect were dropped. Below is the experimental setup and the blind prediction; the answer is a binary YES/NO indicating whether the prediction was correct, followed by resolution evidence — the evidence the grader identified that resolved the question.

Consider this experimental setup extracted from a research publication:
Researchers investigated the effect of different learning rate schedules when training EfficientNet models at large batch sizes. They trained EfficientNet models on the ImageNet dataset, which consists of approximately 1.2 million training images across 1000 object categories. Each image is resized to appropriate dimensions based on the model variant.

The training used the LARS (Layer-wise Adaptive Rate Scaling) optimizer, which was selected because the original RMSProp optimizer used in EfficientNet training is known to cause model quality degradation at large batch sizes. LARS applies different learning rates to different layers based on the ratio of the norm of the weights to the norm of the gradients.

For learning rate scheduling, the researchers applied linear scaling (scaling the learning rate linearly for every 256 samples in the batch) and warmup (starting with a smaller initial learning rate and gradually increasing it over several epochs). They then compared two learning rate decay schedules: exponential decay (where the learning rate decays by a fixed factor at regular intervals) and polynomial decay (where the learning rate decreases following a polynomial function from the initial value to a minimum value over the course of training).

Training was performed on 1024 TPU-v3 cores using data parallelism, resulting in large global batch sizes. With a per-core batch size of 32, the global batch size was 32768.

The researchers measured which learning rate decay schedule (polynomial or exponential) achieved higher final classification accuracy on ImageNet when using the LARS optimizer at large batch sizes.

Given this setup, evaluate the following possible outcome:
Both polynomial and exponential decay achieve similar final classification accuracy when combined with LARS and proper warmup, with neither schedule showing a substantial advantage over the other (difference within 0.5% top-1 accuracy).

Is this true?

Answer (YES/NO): NO